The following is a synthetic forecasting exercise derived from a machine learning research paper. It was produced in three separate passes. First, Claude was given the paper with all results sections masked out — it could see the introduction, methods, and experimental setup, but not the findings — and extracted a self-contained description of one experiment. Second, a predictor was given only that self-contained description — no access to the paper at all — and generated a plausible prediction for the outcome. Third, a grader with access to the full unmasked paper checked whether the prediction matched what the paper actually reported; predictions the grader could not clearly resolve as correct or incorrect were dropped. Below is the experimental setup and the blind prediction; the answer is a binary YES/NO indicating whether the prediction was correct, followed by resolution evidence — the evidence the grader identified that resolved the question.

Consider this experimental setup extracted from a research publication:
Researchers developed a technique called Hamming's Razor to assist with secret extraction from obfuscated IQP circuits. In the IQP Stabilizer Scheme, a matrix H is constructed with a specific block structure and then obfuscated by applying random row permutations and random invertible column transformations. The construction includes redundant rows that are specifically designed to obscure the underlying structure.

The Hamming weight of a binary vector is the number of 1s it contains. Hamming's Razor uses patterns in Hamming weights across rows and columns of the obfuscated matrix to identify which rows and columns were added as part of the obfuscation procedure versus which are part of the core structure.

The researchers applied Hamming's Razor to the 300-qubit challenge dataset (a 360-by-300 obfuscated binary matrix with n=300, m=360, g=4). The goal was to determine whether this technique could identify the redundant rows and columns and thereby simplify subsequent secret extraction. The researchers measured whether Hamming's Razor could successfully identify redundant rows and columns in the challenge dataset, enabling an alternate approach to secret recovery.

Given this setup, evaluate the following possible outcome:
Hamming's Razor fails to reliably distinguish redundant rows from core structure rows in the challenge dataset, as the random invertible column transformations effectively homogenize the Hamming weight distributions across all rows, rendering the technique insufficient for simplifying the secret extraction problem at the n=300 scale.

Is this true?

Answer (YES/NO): NO